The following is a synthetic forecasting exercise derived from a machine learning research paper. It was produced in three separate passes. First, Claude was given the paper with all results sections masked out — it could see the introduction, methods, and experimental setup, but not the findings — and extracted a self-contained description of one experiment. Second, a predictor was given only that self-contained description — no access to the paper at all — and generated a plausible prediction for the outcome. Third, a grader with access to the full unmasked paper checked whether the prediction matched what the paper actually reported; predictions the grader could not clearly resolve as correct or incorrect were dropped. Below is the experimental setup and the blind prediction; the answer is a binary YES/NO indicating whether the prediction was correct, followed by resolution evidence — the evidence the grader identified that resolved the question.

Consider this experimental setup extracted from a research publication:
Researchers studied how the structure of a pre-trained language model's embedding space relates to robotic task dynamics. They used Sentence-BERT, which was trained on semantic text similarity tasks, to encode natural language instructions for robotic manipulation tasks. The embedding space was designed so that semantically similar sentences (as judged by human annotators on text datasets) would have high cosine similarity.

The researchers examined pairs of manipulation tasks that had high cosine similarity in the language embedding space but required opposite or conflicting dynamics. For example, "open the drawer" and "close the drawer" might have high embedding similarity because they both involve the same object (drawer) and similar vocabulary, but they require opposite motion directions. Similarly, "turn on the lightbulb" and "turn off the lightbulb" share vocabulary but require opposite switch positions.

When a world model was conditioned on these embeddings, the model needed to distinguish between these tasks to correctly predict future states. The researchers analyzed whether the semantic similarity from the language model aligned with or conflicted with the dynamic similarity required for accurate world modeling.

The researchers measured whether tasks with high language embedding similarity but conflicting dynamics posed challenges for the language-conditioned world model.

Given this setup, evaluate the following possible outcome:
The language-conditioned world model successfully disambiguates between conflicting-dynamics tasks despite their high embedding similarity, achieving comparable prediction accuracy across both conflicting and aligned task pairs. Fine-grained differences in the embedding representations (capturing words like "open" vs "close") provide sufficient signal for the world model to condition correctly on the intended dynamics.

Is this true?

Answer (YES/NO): NO